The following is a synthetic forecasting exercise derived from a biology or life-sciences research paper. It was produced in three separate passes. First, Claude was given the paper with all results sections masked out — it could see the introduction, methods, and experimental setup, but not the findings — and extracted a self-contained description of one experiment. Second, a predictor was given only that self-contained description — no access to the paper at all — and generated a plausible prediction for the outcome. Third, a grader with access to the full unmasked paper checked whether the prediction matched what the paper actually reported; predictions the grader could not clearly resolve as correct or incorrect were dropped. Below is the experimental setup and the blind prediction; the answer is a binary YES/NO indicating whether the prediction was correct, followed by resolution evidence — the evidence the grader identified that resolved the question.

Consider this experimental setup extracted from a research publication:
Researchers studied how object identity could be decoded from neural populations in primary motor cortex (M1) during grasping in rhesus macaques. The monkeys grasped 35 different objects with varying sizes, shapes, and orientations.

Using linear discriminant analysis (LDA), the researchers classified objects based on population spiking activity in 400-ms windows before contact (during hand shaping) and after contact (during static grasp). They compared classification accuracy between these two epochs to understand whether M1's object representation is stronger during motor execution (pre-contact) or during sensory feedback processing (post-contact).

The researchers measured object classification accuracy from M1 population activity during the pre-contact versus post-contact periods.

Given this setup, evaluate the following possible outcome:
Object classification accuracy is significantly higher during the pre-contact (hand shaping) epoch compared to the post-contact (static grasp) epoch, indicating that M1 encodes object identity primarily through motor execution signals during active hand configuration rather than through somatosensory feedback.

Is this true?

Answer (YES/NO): YES